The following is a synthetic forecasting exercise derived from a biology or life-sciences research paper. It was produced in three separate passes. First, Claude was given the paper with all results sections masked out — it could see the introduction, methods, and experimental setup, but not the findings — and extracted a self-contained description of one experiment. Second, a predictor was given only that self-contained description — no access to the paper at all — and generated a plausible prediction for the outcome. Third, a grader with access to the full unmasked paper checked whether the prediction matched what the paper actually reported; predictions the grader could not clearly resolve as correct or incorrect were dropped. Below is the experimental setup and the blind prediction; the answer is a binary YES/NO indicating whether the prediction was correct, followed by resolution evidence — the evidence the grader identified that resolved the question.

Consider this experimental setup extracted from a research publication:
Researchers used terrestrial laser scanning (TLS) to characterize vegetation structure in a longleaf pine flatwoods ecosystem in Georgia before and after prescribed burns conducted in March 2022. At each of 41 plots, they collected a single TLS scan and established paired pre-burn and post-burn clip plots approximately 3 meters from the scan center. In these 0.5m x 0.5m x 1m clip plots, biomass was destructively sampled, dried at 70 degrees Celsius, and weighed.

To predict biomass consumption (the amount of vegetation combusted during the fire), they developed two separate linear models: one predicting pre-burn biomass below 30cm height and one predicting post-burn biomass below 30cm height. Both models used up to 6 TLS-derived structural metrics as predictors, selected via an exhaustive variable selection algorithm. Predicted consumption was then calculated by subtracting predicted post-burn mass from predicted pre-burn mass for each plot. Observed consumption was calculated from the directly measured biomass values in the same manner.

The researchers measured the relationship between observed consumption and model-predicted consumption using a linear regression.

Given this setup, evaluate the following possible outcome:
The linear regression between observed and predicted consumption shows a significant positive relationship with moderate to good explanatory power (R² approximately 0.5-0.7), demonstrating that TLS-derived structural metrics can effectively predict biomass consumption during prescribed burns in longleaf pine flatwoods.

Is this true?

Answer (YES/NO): YES